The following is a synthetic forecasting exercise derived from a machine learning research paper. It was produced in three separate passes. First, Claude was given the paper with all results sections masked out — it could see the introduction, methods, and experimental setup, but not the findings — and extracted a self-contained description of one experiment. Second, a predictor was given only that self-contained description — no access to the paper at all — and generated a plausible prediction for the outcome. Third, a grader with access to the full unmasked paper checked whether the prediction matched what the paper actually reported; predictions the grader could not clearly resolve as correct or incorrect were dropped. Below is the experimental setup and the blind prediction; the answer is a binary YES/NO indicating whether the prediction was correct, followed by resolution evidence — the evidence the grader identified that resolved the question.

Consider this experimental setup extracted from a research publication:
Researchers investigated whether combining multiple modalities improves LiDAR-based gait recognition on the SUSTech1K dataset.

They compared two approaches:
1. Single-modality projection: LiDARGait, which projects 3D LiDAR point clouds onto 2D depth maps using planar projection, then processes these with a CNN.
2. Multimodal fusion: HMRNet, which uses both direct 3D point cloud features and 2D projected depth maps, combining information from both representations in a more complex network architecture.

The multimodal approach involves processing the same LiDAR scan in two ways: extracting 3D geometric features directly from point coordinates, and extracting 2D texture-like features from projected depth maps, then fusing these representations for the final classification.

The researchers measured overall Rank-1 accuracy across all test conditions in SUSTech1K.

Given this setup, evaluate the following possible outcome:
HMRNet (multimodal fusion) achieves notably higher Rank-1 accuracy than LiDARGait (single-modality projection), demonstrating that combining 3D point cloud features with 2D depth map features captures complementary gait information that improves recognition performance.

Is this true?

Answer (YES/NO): YES